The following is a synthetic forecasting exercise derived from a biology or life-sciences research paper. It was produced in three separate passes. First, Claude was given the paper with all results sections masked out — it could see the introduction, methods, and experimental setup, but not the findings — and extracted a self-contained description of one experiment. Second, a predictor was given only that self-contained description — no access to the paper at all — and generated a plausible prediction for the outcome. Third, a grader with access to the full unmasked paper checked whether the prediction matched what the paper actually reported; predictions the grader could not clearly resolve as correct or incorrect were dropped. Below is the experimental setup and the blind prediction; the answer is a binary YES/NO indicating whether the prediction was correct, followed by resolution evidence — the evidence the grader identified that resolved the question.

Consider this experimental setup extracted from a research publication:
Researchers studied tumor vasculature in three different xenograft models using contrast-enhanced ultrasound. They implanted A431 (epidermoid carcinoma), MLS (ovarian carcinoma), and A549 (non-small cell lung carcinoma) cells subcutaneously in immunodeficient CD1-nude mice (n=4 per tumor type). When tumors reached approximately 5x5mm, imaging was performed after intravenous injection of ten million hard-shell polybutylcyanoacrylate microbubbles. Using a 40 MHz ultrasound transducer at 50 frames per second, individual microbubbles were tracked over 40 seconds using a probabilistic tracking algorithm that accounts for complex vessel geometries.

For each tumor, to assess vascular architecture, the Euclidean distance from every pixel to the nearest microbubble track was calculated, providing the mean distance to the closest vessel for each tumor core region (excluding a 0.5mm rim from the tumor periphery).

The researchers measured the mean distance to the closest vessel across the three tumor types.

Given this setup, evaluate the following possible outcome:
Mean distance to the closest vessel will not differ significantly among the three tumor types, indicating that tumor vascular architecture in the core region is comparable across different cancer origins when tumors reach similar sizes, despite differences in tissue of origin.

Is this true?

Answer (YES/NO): NO